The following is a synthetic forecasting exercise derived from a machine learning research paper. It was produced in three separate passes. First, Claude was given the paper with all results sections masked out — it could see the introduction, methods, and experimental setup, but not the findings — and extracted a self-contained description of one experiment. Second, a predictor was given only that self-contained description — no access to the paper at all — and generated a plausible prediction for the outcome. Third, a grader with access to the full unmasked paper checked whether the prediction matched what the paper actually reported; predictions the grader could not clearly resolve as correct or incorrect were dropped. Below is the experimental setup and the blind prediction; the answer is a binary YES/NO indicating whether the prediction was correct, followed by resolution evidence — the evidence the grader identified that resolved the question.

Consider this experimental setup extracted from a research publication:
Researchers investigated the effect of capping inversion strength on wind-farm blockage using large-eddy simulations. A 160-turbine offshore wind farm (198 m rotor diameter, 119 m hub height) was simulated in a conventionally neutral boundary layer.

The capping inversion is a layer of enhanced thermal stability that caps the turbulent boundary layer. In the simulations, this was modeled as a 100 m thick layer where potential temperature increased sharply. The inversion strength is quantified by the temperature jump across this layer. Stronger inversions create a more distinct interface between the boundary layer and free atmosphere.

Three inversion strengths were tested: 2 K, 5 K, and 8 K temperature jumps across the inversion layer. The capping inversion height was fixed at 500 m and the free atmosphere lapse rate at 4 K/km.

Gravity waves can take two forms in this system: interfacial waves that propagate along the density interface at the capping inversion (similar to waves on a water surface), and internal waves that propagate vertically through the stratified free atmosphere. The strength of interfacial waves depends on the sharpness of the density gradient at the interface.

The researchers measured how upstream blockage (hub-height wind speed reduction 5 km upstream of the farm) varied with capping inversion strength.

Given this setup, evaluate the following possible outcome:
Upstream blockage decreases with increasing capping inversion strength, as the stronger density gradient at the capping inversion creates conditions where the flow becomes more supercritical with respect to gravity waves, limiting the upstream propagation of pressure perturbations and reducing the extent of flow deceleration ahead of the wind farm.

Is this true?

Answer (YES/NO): NO